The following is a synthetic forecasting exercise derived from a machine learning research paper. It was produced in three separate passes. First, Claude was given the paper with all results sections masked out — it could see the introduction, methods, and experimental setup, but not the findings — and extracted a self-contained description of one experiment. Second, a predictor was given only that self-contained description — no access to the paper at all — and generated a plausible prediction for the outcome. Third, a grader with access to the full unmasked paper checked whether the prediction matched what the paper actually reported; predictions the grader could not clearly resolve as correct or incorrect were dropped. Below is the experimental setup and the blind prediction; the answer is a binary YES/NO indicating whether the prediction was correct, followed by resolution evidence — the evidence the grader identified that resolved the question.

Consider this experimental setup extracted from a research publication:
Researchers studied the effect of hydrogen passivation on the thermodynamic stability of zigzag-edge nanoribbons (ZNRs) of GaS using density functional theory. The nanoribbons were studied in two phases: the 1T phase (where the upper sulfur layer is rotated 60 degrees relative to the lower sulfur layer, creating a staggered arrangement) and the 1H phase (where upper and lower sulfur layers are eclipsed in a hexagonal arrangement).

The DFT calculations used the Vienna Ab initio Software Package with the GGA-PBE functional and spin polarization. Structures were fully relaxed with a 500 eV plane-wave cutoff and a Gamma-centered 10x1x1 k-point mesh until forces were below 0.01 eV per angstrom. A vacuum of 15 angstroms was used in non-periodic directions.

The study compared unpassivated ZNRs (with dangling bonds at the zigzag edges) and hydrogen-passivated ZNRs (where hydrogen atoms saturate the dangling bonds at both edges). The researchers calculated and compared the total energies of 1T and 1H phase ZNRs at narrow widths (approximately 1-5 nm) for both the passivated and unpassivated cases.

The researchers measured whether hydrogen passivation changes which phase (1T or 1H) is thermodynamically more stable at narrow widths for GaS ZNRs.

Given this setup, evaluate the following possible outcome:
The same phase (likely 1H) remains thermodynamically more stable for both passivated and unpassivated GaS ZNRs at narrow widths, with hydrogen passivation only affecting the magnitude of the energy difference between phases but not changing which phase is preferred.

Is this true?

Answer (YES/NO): NO